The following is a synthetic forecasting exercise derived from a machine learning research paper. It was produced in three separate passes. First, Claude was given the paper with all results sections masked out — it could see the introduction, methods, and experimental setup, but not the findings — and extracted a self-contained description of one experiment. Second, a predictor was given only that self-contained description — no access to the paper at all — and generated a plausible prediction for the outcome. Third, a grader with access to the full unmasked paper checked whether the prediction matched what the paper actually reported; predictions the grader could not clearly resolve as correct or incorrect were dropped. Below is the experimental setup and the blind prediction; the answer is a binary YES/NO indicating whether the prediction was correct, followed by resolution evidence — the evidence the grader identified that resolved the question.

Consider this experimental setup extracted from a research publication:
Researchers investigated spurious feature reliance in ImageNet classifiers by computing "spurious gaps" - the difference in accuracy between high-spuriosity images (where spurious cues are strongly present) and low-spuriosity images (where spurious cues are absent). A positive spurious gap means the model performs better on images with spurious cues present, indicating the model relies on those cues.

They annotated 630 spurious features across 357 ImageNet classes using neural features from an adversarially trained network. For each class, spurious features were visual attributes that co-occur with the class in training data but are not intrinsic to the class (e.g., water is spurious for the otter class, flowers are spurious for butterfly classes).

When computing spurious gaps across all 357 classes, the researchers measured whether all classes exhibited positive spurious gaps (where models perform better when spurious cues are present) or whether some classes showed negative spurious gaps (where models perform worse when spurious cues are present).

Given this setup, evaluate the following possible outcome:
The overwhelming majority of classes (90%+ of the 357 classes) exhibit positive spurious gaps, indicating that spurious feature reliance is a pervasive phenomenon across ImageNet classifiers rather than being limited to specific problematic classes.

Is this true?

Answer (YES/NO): NO